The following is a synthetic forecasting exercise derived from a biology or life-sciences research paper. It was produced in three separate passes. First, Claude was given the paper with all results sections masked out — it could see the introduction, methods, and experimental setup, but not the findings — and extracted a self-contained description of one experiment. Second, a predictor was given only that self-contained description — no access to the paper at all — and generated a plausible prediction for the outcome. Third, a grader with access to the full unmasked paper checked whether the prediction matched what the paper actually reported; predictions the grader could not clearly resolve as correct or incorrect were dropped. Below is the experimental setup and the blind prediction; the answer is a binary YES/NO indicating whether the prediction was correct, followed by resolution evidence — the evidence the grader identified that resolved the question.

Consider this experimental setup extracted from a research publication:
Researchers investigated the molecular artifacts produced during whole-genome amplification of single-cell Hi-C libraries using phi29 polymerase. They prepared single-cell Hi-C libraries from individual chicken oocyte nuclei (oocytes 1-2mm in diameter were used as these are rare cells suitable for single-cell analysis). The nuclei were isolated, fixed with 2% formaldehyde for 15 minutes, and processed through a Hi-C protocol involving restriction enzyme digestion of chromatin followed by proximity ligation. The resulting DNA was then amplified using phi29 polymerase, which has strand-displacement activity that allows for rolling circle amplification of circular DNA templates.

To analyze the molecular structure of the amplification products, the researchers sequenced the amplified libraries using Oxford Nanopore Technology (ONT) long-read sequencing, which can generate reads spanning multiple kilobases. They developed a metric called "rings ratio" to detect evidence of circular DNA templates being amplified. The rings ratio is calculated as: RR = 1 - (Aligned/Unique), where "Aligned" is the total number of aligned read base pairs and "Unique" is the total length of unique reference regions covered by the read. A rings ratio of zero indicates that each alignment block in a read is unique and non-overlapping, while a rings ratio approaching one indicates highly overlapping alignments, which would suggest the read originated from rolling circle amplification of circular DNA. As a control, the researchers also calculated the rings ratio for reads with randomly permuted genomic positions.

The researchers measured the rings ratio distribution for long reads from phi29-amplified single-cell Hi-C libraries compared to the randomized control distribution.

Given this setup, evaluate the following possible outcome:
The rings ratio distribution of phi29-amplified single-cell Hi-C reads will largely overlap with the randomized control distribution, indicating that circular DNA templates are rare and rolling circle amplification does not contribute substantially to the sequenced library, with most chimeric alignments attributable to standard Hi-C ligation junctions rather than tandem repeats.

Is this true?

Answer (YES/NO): NO